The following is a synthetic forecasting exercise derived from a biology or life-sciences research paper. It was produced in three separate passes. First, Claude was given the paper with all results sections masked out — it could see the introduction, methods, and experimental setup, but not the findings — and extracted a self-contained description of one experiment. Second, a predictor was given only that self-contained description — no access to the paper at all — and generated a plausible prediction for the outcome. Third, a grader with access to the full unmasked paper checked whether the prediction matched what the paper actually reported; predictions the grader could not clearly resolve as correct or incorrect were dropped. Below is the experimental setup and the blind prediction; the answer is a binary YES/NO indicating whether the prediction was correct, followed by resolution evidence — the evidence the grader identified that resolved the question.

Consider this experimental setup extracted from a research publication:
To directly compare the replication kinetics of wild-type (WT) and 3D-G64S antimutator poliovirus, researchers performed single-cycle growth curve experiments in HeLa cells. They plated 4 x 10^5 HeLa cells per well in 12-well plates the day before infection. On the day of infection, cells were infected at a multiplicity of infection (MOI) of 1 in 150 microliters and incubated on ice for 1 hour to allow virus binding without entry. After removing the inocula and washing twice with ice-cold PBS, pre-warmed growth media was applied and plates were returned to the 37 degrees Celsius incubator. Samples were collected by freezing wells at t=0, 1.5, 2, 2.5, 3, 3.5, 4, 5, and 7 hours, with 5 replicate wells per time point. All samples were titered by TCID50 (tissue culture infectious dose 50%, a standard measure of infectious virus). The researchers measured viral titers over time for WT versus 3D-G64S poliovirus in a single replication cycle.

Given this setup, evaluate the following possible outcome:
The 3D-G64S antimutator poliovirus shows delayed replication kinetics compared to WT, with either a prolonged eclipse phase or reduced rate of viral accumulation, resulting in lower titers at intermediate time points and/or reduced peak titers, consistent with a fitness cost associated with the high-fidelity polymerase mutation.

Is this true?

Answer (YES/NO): YES